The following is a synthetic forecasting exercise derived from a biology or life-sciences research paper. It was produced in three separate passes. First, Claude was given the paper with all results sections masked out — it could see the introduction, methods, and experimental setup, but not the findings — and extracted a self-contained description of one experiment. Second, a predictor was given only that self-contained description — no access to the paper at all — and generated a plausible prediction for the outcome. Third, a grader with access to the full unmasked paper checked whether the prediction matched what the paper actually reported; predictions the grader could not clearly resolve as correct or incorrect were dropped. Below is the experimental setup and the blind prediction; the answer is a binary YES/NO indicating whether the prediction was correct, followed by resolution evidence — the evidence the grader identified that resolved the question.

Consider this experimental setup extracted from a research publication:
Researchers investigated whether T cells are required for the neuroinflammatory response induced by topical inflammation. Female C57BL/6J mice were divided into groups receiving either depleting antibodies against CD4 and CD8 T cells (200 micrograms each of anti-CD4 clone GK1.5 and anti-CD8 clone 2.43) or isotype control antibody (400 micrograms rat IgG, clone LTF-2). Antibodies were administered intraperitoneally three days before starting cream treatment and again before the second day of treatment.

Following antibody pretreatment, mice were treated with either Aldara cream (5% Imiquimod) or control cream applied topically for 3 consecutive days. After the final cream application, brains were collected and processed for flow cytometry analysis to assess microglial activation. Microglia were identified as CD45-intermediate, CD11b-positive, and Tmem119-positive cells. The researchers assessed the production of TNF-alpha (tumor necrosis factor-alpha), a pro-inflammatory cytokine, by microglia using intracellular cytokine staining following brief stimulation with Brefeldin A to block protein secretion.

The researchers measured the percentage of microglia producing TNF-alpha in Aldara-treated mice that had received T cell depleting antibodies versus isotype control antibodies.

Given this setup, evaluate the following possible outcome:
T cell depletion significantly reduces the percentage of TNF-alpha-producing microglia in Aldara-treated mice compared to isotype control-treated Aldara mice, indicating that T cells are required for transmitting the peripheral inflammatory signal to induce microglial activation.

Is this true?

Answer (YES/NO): NO